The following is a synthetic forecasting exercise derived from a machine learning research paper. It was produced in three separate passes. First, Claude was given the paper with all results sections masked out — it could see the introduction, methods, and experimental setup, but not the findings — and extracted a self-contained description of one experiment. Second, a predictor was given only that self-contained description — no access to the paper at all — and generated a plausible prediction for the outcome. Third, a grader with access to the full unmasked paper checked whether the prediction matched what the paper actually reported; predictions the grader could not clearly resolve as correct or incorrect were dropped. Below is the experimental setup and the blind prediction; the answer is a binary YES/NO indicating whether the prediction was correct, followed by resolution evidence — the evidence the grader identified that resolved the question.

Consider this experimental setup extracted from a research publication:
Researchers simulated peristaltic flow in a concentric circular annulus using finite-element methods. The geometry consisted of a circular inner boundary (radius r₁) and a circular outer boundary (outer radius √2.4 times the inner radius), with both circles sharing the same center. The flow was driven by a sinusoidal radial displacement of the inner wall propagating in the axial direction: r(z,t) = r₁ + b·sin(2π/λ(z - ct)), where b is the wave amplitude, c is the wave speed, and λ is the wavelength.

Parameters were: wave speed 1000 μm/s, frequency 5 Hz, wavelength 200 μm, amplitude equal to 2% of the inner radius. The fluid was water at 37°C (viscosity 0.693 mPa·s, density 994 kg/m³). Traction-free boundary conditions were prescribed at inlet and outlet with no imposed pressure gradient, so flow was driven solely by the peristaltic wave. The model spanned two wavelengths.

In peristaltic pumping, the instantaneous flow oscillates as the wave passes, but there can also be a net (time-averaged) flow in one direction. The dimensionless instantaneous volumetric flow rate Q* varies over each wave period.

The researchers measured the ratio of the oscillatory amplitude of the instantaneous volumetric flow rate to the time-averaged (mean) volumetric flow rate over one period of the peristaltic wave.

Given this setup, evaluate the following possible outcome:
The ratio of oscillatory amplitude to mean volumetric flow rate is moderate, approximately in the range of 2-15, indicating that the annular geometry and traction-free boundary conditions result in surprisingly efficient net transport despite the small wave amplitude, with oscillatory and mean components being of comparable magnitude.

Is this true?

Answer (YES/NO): NO